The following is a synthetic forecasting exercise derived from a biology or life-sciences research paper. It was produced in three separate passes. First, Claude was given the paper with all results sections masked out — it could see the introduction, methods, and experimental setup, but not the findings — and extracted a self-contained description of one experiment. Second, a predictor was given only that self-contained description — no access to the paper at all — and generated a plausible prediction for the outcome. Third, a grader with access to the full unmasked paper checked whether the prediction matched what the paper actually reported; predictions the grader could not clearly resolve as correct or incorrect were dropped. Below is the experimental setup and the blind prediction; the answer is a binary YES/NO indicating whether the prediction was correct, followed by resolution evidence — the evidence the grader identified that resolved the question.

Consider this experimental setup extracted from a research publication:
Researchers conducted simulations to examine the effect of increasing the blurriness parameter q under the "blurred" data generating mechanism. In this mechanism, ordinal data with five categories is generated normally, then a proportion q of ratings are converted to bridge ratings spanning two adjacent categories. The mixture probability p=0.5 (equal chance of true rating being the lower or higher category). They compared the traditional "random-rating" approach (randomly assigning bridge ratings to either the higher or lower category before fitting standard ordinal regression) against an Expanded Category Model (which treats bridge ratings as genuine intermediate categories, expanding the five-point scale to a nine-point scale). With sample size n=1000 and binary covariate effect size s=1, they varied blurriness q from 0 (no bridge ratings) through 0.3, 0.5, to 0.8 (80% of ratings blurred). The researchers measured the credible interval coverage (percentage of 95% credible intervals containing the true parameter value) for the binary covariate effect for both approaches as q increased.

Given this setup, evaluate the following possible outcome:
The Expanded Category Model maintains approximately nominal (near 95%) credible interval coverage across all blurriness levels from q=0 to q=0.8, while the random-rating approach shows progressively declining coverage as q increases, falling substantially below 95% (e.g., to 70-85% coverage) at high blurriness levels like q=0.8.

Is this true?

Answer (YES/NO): NO